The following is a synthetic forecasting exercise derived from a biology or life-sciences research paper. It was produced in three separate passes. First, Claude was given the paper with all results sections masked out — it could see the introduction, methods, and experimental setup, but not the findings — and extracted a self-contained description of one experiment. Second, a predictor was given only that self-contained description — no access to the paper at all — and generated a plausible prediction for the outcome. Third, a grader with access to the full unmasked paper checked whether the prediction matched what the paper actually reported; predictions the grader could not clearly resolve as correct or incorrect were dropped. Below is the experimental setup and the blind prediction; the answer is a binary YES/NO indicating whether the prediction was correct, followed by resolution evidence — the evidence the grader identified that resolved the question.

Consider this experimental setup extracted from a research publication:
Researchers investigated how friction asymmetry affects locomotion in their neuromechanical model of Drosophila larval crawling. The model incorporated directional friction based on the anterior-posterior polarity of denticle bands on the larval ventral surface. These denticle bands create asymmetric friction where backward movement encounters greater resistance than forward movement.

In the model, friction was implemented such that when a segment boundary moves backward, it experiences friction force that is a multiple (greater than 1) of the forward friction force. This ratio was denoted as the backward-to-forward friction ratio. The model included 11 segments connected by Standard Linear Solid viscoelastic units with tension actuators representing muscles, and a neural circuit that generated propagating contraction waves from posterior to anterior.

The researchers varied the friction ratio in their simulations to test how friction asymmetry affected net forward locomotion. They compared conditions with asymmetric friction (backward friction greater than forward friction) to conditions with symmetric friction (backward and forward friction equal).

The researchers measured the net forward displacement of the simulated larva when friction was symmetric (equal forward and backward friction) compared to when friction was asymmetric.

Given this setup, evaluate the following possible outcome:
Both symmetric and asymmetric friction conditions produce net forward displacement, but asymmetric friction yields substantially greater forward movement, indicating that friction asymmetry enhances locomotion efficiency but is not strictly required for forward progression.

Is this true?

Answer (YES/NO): NO